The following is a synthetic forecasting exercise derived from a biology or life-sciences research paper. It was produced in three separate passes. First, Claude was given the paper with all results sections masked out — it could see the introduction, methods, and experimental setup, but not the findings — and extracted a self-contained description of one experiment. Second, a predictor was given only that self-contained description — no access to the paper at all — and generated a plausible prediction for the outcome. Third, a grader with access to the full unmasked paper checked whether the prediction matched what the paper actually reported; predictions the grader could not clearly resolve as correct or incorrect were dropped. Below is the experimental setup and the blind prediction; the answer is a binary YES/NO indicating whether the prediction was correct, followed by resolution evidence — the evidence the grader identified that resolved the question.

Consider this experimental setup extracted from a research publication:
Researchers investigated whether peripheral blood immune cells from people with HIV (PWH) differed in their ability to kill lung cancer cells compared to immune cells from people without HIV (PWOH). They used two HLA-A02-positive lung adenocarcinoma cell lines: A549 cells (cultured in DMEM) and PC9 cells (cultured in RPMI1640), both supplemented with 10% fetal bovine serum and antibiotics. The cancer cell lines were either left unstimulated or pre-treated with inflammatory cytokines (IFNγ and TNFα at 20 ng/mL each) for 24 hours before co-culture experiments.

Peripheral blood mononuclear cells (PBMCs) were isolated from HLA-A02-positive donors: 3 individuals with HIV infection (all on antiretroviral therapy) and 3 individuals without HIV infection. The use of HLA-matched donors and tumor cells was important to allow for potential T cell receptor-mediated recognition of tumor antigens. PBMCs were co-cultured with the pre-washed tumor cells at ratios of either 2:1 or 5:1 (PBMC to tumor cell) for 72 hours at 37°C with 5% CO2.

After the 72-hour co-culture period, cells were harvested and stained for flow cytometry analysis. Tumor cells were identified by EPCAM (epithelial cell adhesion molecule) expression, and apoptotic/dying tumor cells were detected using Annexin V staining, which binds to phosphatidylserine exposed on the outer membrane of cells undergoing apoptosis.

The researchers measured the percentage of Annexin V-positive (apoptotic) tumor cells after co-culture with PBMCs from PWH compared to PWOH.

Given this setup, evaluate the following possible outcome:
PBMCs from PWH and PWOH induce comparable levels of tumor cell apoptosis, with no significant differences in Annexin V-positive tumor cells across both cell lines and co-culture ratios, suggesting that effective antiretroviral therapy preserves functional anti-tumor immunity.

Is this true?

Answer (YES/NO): NO